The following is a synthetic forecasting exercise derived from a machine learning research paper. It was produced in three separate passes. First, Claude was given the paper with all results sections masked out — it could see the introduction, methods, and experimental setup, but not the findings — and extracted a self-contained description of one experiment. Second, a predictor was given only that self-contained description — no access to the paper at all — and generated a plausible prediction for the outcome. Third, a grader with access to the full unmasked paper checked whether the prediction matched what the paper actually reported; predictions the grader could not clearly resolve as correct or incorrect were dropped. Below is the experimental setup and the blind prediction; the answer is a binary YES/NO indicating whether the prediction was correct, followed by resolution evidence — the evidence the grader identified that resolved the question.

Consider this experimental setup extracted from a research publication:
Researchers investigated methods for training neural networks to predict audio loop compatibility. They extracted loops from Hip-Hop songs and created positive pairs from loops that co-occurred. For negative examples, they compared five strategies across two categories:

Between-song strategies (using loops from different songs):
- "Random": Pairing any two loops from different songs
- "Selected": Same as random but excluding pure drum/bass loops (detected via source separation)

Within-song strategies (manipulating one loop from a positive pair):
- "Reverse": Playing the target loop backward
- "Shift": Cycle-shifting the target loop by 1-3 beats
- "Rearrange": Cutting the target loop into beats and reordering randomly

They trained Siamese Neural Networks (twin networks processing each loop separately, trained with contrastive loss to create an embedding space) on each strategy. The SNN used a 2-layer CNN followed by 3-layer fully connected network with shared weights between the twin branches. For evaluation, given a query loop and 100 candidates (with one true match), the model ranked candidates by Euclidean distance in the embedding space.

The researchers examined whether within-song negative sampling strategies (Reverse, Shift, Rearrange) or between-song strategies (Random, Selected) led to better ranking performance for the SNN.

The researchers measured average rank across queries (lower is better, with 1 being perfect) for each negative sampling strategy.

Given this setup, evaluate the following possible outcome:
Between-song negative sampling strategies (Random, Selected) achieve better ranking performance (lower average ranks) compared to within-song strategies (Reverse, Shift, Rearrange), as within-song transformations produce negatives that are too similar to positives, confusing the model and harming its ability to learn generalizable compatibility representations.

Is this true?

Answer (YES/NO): NO